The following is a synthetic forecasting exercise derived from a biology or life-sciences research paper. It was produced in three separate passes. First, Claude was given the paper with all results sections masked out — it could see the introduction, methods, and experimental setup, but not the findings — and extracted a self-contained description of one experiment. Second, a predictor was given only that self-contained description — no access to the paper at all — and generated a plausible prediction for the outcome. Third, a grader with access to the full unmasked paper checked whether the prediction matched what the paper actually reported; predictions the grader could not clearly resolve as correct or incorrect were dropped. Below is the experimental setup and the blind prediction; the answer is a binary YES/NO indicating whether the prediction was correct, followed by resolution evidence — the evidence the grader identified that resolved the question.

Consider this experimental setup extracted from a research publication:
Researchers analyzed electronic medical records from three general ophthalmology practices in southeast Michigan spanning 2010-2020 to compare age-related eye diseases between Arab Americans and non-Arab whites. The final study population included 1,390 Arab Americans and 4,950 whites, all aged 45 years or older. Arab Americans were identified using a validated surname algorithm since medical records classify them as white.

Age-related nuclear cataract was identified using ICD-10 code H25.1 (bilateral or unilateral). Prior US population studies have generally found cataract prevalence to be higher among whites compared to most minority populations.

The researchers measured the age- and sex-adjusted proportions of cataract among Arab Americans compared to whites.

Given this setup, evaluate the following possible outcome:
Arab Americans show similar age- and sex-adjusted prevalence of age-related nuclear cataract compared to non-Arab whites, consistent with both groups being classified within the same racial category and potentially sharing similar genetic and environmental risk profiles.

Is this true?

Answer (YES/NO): NO